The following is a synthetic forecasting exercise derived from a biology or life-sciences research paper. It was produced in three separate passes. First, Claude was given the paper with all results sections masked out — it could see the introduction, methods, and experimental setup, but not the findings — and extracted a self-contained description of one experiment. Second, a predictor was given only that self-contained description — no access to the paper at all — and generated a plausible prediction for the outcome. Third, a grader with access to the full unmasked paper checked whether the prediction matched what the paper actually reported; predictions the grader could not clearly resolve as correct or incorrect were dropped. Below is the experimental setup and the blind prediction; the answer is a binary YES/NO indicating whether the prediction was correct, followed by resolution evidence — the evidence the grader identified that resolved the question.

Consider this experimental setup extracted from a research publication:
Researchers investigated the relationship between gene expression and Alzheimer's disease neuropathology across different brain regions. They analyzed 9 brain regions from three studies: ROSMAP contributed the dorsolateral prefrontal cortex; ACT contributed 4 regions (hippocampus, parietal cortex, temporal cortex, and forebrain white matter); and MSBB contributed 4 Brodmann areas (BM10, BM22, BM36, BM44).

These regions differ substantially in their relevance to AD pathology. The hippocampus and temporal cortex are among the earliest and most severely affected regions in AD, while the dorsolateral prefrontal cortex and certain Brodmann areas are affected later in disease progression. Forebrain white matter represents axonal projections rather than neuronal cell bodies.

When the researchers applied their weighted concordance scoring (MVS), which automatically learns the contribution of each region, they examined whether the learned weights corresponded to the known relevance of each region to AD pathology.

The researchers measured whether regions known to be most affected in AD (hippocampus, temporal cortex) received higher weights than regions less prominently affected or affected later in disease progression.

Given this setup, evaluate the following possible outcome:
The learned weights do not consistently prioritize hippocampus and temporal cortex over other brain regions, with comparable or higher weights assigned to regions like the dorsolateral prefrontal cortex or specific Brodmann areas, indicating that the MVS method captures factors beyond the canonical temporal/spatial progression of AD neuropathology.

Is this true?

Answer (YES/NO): NO